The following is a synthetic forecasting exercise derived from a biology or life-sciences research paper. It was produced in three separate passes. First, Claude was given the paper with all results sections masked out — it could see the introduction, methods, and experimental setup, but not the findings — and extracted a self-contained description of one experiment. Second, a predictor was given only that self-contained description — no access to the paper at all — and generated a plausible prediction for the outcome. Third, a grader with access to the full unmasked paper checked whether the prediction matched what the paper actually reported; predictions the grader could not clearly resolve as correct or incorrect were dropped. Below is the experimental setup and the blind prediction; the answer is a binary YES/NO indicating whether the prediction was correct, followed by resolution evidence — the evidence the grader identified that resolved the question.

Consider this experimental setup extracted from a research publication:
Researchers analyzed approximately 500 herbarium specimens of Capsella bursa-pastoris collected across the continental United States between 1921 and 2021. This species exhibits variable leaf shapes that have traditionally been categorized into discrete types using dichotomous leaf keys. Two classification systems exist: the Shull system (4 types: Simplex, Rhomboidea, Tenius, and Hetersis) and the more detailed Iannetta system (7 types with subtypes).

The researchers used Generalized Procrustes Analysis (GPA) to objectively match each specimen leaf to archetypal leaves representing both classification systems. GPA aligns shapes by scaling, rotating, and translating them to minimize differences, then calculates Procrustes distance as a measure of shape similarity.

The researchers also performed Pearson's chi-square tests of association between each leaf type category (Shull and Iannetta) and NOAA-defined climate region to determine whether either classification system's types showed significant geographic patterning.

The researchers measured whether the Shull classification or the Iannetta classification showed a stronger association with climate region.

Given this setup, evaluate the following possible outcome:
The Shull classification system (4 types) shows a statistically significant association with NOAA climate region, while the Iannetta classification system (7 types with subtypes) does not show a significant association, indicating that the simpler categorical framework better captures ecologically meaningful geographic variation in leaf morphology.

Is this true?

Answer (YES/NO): YES